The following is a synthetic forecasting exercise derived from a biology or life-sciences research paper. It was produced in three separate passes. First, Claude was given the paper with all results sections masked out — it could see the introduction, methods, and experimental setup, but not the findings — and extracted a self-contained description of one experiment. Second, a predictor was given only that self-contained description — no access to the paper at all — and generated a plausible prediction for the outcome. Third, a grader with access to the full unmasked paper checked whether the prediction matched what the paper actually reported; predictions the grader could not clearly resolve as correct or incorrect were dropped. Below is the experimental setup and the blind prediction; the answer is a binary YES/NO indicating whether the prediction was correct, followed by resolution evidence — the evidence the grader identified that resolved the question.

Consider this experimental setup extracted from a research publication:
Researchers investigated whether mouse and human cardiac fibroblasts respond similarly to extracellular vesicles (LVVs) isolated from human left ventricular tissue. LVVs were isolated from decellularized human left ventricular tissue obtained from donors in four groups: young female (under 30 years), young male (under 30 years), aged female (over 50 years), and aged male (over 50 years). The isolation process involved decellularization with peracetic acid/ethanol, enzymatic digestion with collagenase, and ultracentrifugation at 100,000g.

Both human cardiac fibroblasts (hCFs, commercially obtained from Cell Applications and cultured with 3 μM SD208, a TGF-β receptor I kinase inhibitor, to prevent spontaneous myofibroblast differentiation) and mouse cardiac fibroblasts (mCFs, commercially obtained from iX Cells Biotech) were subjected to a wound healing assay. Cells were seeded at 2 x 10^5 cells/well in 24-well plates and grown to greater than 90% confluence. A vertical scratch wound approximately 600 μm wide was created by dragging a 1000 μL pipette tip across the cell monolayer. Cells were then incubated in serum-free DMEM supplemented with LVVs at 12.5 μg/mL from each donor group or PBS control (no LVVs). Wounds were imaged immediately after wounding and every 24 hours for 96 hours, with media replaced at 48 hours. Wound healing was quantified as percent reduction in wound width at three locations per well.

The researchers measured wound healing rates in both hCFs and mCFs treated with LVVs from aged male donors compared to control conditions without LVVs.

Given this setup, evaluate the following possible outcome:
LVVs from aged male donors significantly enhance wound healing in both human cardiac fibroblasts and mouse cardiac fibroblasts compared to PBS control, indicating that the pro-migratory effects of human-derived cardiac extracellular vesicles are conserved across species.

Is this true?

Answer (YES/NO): NO